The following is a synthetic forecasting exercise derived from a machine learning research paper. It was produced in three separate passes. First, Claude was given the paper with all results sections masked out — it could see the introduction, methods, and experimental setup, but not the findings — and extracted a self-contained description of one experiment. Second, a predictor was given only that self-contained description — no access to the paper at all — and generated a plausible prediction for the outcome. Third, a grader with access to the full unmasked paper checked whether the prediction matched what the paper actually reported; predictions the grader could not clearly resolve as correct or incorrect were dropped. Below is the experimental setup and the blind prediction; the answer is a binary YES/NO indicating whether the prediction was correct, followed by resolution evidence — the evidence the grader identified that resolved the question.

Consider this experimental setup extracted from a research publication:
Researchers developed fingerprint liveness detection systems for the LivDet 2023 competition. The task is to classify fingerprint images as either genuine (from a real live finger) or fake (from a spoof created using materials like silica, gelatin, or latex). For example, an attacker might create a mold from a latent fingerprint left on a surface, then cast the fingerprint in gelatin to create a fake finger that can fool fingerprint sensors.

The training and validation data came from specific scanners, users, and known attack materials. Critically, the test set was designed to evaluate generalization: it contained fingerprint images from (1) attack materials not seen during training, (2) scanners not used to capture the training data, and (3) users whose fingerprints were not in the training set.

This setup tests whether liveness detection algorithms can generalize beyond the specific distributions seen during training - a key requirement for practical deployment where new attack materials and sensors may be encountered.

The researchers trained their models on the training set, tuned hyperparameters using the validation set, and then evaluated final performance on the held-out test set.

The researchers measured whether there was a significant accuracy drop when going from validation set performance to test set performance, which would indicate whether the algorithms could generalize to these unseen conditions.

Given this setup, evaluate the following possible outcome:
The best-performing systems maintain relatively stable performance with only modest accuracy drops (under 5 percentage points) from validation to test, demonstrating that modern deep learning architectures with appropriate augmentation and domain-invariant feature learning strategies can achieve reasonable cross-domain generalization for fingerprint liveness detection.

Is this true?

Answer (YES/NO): NO